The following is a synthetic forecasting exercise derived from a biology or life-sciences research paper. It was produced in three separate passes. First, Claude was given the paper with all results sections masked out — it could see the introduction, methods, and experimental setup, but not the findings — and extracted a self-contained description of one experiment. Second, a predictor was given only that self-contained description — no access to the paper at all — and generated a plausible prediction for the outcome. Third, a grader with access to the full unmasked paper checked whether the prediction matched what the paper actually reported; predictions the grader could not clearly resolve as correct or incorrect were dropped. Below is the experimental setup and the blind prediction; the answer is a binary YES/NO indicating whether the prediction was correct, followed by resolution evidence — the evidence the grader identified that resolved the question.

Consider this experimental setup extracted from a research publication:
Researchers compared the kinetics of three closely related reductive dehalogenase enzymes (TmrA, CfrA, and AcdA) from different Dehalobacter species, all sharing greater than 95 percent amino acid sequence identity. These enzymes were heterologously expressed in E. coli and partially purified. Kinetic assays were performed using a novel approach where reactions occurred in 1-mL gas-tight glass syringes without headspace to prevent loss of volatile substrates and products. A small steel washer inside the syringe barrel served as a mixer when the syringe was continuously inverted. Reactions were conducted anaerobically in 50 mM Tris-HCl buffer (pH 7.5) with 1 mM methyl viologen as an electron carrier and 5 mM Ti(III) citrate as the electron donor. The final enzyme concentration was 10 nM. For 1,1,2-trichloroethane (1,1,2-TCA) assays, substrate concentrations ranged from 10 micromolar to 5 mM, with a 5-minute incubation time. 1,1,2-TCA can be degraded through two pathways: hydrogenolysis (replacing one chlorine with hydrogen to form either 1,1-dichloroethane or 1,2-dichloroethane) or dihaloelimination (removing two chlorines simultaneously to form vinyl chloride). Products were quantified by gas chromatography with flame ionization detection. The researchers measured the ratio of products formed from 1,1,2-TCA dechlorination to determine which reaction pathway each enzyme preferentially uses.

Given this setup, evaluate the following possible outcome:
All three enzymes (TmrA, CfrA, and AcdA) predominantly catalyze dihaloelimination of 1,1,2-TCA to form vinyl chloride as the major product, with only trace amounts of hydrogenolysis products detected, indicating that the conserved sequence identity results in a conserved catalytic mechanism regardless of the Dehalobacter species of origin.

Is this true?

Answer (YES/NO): NO